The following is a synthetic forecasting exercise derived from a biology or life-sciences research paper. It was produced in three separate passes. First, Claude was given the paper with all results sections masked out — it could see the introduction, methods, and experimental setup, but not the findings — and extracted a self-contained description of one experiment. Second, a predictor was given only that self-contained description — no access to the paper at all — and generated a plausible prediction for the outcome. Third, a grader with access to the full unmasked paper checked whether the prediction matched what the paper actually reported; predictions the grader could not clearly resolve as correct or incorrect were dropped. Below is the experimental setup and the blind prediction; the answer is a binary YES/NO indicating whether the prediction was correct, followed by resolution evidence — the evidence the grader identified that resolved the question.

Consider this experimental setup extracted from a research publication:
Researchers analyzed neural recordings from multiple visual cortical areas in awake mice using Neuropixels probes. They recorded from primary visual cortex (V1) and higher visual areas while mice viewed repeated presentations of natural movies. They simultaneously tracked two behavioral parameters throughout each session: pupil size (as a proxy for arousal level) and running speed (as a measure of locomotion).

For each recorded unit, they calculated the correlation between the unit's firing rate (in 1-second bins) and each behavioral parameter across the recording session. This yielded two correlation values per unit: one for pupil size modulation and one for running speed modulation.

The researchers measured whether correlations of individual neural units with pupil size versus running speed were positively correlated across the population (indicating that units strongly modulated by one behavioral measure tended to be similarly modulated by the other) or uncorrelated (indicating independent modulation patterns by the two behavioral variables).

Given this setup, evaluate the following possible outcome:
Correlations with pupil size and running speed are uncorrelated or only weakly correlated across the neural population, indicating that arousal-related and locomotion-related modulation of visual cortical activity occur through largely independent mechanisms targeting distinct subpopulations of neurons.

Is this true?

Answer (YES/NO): NO